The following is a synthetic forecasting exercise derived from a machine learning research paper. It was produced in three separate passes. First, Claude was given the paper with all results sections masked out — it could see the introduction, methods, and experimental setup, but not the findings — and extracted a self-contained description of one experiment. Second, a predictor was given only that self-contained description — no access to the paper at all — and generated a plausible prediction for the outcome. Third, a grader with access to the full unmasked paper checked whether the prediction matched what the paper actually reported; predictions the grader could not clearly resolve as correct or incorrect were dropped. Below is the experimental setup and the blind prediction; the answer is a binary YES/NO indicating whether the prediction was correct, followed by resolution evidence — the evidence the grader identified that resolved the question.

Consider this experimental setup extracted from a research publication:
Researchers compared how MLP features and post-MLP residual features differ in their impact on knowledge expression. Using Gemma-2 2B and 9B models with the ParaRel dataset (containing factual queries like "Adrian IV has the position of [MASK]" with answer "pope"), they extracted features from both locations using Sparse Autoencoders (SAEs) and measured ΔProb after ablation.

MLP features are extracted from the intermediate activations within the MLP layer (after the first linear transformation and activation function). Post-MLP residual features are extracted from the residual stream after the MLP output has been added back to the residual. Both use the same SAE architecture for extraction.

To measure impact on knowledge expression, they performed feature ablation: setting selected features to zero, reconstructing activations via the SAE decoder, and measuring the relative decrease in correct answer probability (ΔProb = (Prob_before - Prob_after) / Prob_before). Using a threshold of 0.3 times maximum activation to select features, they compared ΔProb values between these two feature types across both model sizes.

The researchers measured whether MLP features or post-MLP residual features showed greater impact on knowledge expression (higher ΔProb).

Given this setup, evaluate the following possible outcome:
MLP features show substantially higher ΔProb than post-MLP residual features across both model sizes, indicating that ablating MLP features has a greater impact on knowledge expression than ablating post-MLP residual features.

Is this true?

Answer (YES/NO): NO